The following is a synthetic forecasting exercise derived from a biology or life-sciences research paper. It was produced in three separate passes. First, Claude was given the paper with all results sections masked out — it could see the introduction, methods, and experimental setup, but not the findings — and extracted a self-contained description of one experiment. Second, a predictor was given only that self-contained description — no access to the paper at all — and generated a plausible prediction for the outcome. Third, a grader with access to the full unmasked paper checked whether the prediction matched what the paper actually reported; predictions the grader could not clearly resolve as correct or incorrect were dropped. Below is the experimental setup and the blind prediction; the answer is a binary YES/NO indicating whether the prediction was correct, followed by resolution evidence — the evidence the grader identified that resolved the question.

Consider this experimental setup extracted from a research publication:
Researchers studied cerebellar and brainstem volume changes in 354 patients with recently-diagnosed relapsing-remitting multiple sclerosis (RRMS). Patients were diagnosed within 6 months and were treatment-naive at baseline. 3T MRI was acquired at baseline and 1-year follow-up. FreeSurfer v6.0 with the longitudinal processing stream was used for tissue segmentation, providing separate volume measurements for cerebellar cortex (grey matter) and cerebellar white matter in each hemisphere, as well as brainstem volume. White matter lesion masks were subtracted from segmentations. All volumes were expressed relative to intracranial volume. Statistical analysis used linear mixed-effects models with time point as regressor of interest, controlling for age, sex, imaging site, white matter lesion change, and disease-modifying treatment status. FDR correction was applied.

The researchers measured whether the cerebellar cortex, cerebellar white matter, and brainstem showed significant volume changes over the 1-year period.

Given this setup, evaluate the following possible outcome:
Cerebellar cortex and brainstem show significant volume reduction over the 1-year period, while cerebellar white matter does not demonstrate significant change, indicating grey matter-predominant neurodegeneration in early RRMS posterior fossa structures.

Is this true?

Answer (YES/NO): YES